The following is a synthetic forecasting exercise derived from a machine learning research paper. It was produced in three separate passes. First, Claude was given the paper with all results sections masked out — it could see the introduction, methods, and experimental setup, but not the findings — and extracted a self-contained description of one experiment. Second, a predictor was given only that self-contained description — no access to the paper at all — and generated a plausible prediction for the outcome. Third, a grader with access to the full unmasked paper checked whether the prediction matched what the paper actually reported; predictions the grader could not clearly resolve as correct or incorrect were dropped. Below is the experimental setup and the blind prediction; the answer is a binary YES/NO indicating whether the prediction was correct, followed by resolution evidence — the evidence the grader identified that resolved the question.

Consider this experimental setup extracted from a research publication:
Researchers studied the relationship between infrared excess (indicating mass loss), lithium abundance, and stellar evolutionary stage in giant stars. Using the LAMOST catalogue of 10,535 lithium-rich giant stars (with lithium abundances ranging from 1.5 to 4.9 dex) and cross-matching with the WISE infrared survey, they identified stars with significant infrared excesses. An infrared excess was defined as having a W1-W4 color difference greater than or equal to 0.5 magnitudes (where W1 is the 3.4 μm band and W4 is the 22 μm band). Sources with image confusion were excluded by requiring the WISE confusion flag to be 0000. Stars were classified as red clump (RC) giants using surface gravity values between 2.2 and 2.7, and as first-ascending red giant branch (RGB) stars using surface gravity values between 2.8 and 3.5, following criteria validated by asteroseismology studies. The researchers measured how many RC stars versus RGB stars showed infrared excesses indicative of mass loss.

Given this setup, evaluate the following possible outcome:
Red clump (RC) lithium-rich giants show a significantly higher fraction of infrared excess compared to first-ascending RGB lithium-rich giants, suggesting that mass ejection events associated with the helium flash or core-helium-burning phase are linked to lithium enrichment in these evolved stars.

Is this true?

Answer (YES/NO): YES